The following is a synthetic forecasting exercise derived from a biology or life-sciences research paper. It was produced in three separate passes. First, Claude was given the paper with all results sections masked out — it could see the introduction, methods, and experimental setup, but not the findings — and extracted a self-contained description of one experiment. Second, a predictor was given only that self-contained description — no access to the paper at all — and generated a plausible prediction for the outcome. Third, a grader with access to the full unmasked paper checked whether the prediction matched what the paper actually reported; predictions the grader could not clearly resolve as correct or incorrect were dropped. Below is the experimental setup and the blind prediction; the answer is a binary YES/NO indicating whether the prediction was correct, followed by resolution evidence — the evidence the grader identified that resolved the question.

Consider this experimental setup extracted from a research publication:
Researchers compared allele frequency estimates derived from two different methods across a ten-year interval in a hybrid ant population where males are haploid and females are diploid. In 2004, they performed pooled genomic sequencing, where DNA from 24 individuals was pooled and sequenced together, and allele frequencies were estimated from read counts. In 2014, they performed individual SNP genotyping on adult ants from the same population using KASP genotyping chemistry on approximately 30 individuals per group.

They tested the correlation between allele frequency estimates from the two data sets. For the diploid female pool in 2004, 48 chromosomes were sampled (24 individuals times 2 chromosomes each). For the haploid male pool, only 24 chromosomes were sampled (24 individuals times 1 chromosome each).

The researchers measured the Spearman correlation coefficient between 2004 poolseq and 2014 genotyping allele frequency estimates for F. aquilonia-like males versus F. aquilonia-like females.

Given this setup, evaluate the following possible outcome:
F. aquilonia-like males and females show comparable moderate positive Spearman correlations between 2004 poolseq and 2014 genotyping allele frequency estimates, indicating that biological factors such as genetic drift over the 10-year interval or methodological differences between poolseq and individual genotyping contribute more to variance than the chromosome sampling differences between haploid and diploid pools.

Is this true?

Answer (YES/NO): NO